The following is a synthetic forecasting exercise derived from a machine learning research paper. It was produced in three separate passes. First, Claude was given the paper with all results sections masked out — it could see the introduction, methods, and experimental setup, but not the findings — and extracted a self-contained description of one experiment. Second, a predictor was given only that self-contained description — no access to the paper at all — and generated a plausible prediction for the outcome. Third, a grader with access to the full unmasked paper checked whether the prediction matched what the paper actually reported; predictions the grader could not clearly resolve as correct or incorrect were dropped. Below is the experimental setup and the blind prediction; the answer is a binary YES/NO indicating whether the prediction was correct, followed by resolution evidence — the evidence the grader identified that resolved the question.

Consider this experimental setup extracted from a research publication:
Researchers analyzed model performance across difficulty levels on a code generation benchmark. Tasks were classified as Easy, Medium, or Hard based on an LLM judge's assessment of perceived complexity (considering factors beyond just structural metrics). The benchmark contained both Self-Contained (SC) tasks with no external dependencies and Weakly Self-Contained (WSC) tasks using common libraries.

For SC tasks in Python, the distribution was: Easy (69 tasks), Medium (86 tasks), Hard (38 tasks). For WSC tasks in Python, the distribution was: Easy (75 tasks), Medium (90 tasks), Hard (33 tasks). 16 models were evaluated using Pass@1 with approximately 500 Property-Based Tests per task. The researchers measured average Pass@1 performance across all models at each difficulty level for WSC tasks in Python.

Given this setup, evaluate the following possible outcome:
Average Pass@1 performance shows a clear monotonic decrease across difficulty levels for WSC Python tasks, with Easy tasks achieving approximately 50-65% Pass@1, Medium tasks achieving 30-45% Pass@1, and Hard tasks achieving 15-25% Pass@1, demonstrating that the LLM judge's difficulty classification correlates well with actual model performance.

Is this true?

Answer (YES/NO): NO